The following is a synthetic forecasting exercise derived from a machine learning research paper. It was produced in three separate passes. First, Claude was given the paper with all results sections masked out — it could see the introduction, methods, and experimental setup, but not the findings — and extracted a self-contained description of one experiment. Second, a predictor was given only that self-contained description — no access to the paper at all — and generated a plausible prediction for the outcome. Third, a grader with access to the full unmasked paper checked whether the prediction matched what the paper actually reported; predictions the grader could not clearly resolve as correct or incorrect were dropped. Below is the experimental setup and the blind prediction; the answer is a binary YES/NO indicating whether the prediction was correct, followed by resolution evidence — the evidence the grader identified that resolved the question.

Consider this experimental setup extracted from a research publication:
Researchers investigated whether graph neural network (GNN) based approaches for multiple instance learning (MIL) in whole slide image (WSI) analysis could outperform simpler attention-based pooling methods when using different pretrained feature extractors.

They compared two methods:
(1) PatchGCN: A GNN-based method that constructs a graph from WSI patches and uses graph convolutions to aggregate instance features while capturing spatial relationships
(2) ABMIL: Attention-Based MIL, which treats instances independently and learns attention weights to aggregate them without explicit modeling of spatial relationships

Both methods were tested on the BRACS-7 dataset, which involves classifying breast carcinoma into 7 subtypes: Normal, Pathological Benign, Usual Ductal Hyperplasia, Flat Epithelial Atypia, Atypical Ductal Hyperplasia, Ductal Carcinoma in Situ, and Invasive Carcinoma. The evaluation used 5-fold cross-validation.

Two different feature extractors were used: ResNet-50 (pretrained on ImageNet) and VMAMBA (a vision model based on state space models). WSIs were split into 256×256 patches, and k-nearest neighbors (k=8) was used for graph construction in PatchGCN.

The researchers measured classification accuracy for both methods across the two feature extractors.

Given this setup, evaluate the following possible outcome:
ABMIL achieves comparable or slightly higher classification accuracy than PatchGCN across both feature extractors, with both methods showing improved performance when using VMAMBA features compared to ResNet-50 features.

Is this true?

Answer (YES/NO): NO